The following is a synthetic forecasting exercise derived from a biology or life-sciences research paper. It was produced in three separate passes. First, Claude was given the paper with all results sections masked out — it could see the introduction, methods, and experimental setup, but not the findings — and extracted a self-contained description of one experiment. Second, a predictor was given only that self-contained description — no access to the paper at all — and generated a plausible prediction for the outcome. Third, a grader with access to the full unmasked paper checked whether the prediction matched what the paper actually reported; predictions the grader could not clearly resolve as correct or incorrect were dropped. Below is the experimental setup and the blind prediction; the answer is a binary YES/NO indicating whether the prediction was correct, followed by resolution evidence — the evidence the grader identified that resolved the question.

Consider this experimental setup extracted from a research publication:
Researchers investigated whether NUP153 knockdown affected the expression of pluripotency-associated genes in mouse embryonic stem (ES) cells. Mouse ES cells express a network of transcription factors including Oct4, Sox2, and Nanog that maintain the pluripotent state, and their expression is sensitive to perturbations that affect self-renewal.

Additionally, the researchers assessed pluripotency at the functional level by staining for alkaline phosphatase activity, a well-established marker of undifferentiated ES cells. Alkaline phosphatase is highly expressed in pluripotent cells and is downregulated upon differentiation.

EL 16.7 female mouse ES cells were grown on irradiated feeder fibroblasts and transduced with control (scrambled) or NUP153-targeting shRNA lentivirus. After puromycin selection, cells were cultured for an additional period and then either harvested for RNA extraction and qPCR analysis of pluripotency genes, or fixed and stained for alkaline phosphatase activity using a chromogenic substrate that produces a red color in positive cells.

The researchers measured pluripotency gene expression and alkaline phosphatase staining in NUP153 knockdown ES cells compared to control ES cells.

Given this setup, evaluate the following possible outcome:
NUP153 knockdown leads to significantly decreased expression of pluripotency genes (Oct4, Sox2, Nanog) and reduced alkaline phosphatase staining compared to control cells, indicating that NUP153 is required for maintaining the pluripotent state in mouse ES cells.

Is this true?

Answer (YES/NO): NO